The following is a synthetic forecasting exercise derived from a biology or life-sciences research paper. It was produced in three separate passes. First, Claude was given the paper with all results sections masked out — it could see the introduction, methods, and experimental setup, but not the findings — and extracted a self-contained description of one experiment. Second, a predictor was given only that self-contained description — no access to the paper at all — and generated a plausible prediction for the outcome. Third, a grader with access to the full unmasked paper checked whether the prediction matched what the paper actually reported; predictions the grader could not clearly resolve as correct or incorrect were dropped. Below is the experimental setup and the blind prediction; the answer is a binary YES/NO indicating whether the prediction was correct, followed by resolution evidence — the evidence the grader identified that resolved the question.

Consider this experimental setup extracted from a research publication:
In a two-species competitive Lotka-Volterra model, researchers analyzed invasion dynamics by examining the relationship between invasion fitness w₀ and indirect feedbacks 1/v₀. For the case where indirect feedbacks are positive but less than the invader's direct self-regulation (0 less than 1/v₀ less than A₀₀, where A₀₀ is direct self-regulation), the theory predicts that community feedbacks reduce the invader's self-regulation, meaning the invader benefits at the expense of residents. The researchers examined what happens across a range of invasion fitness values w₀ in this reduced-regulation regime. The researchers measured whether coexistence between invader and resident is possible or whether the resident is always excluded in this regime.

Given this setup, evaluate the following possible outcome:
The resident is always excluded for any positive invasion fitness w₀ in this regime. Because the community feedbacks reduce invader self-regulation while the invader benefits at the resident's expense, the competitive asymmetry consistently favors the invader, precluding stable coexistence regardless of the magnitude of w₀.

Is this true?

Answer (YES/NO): NO